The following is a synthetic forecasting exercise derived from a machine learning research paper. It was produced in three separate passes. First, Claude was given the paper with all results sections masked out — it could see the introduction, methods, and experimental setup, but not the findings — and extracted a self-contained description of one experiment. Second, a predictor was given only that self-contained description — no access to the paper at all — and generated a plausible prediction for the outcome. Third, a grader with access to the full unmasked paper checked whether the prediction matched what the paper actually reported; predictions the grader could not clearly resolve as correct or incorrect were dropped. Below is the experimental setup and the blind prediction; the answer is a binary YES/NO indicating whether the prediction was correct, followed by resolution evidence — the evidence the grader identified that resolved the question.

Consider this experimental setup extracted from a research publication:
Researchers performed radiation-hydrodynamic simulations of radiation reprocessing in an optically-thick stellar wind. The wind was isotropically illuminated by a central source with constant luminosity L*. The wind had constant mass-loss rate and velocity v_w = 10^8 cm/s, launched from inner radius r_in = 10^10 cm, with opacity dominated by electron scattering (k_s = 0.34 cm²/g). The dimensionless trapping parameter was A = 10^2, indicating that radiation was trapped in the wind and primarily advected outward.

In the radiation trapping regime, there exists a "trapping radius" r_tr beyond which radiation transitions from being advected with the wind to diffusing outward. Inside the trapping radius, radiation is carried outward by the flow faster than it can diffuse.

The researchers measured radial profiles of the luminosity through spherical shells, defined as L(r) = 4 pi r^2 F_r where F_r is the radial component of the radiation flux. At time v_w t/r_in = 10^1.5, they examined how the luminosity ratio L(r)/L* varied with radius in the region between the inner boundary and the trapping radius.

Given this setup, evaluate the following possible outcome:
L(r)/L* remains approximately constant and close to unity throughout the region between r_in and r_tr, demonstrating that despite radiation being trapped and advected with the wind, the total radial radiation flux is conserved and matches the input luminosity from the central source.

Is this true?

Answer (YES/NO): NO